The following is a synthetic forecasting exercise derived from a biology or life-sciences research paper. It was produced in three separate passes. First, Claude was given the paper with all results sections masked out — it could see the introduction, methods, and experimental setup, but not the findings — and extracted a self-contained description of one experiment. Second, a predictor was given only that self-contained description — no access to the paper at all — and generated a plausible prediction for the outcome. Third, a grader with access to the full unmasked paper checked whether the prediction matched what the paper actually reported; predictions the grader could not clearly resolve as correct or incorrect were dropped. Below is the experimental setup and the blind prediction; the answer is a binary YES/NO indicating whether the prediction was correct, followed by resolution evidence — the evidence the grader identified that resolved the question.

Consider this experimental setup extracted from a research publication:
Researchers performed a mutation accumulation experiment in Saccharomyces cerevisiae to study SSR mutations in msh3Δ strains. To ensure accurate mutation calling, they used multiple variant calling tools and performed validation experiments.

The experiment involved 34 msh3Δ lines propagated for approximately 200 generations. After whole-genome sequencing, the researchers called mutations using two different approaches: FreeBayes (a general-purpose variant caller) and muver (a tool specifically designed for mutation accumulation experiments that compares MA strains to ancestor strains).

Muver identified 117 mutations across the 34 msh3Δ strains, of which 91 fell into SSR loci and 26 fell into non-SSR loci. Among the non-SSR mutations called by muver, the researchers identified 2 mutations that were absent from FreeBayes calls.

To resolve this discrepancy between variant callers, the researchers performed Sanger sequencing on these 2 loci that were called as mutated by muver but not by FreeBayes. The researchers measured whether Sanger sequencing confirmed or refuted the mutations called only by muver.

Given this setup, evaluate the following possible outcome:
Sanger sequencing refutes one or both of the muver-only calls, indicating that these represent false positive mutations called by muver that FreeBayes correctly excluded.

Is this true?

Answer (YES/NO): YES